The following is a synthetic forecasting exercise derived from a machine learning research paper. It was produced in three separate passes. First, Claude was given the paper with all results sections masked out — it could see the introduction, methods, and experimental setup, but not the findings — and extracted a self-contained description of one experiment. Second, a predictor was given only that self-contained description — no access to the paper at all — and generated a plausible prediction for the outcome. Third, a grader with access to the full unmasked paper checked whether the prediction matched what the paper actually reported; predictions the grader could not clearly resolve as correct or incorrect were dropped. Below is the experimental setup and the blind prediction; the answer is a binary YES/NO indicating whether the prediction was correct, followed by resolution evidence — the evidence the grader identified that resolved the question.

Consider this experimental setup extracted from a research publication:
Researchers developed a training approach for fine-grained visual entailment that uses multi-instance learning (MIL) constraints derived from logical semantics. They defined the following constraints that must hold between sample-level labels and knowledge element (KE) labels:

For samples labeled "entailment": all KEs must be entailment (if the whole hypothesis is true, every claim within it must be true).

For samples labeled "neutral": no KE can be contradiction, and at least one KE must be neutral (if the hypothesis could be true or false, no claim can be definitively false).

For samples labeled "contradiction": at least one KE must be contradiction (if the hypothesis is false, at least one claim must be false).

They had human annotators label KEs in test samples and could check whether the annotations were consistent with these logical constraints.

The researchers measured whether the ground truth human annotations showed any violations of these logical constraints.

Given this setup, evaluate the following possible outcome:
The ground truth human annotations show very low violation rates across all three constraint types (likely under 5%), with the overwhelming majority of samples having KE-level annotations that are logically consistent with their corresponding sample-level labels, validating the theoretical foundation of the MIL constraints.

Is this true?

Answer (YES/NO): YES